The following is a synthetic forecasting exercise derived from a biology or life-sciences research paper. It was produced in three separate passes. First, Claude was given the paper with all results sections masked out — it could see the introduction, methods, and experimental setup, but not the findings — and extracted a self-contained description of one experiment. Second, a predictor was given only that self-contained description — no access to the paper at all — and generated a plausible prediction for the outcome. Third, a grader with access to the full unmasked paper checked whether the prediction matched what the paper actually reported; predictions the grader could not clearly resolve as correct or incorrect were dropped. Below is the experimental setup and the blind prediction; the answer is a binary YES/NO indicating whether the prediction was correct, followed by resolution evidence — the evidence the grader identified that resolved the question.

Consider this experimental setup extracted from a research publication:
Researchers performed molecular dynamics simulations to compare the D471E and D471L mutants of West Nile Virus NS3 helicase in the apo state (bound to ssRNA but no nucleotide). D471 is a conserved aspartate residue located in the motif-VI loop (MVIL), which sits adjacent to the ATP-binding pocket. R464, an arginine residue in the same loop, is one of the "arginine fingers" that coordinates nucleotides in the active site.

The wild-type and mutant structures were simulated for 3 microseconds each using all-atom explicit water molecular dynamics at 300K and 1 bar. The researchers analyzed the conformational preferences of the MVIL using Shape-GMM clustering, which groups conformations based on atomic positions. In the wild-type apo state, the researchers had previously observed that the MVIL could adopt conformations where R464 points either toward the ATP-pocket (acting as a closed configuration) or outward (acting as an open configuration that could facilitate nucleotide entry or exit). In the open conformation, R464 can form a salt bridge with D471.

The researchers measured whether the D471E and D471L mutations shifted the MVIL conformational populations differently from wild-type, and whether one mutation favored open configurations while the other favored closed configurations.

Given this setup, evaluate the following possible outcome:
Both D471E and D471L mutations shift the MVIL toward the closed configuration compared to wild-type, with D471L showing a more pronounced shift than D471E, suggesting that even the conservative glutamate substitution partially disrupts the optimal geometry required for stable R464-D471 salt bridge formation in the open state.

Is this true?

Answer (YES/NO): NO